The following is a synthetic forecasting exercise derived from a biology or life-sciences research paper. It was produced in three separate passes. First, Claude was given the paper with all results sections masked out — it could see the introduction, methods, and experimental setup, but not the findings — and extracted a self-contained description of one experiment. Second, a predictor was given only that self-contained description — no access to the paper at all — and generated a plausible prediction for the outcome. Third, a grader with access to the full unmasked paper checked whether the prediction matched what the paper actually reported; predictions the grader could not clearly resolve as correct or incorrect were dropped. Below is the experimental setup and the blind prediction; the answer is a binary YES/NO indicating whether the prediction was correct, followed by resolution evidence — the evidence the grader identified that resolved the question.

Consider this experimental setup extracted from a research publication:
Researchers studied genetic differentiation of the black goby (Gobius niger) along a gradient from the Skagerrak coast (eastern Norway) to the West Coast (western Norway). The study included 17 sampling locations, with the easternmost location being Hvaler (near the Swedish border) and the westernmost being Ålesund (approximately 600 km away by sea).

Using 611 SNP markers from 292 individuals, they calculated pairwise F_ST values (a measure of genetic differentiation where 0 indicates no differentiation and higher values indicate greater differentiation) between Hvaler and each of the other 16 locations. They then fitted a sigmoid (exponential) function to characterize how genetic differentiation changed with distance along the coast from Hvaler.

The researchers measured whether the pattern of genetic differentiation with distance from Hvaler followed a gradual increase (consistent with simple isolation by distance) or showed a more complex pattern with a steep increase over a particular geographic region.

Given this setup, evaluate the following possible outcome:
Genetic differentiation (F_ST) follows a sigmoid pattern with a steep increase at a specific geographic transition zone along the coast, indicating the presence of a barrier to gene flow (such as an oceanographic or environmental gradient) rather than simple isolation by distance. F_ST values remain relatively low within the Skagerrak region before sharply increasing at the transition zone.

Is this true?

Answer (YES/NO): YES